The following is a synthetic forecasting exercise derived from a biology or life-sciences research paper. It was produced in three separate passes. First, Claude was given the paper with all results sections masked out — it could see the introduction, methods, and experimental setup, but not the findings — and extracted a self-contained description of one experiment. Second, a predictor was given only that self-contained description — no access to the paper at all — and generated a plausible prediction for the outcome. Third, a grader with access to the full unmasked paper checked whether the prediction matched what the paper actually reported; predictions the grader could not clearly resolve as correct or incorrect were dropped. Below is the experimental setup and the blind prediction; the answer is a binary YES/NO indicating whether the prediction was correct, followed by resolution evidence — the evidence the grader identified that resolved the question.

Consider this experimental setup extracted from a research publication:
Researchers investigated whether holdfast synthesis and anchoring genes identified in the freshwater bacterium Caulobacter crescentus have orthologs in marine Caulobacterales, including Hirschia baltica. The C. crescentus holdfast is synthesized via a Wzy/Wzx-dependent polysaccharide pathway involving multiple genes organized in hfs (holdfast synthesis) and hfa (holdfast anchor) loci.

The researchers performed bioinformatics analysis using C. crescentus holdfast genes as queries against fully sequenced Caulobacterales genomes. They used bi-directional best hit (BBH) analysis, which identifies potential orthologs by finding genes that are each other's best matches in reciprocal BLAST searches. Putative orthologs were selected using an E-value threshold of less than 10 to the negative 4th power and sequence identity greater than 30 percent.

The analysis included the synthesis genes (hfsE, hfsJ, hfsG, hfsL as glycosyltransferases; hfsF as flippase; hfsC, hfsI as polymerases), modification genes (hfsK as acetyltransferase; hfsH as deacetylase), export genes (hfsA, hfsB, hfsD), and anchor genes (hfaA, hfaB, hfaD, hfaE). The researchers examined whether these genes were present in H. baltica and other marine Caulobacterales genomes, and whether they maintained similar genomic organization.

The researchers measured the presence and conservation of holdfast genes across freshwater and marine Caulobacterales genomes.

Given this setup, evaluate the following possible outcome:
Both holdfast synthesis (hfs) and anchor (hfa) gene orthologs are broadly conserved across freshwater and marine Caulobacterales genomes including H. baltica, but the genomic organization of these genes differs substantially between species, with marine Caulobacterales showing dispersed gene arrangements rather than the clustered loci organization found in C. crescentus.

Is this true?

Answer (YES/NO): NO